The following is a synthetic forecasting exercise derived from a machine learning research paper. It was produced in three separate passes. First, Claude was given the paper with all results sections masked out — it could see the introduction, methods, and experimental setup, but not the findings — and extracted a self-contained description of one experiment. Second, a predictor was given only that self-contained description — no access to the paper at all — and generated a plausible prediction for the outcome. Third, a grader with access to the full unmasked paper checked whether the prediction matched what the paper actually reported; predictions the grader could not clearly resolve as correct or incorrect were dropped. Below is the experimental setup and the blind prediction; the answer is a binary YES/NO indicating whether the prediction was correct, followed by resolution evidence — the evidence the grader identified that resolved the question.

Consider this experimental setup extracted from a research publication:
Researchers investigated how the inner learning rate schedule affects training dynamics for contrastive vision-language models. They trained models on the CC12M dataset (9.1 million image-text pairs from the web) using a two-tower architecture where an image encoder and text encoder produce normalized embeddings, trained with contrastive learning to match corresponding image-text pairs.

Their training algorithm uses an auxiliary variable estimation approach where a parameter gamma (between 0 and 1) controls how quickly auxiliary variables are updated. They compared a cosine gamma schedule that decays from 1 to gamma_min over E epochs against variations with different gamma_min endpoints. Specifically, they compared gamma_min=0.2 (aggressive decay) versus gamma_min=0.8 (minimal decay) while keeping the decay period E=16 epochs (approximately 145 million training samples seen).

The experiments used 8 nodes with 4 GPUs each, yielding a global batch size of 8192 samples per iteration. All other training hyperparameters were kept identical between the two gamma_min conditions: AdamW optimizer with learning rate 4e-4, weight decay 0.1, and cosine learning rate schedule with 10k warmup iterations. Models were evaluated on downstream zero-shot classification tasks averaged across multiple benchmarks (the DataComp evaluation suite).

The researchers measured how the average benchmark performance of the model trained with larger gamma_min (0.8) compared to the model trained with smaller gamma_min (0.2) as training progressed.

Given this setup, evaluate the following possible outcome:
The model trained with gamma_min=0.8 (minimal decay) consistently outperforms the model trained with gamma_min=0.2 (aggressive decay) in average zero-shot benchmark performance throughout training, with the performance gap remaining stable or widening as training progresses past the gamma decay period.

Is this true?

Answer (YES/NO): NO